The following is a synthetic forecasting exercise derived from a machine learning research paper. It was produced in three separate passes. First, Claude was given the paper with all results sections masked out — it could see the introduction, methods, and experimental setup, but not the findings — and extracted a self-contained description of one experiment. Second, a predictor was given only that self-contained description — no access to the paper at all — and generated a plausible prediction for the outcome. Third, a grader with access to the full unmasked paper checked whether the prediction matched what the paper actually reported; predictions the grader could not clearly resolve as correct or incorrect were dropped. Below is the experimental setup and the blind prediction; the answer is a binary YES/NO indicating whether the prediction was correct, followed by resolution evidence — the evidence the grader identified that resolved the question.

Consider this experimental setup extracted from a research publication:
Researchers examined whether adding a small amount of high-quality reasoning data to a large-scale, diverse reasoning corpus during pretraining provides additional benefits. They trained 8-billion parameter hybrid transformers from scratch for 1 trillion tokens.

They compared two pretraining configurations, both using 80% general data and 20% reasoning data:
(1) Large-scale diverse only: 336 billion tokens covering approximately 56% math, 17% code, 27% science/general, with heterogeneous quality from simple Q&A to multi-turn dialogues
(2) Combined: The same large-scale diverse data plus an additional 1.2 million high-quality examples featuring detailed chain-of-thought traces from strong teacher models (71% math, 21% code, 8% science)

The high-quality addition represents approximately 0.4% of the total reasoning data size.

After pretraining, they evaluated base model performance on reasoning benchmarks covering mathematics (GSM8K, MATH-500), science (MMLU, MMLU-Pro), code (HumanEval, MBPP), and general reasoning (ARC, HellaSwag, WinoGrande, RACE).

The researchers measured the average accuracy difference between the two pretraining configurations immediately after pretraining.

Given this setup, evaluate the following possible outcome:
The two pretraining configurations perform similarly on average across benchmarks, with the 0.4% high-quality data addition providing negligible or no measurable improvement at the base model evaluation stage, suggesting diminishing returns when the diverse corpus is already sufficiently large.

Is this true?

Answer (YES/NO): YES